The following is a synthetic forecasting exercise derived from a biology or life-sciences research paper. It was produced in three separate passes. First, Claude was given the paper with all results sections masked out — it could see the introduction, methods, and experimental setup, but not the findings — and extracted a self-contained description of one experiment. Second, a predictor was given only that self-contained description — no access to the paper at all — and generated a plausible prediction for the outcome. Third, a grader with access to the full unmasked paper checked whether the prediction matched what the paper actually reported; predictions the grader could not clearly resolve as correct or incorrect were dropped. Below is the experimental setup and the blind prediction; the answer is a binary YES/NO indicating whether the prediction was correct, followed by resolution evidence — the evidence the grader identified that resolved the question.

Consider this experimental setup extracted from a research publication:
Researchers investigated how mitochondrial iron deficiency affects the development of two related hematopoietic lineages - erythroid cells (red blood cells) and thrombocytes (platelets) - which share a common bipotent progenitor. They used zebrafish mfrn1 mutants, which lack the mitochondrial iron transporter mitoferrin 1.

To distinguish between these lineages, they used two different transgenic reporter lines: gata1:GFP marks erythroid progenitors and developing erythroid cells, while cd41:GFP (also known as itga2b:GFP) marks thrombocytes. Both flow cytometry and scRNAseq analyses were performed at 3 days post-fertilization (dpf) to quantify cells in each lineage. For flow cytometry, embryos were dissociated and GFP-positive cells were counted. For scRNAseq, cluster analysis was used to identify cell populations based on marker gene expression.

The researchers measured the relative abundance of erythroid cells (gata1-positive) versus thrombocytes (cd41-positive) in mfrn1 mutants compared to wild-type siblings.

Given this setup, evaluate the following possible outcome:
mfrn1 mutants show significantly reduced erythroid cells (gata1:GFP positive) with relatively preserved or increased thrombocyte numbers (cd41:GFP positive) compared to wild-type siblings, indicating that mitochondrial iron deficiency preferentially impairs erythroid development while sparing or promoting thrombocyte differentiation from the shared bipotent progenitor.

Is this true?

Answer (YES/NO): YES